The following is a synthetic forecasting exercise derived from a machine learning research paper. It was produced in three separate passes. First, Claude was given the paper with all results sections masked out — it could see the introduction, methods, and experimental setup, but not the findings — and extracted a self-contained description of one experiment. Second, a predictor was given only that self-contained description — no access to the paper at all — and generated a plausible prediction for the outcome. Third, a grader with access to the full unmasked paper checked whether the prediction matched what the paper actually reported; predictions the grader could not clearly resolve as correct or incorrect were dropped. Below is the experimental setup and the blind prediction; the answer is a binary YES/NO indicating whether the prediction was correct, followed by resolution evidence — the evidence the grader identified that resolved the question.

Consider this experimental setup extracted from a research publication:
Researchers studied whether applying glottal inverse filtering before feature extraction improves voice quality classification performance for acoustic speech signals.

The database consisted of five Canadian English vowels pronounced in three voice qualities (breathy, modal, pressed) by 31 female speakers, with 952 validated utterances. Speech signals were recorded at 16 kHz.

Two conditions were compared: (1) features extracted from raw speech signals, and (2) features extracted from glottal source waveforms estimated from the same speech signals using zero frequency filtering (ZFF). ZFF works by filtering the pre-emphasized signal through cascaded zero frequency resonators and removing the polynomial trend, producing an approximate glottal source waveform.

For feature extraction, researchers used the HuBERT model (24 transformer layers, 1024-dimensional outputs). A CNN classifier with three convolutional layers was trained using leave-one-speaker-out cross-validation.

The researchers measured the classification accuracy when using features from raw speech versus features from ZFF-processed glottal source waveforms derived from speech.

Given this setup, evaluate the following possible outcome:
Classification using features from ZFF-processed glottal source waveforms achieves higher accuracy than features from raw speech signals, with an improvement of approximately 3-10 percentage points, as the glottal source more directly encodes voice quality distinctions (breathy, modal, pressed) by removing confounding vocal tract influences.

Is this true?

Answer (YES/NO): NO